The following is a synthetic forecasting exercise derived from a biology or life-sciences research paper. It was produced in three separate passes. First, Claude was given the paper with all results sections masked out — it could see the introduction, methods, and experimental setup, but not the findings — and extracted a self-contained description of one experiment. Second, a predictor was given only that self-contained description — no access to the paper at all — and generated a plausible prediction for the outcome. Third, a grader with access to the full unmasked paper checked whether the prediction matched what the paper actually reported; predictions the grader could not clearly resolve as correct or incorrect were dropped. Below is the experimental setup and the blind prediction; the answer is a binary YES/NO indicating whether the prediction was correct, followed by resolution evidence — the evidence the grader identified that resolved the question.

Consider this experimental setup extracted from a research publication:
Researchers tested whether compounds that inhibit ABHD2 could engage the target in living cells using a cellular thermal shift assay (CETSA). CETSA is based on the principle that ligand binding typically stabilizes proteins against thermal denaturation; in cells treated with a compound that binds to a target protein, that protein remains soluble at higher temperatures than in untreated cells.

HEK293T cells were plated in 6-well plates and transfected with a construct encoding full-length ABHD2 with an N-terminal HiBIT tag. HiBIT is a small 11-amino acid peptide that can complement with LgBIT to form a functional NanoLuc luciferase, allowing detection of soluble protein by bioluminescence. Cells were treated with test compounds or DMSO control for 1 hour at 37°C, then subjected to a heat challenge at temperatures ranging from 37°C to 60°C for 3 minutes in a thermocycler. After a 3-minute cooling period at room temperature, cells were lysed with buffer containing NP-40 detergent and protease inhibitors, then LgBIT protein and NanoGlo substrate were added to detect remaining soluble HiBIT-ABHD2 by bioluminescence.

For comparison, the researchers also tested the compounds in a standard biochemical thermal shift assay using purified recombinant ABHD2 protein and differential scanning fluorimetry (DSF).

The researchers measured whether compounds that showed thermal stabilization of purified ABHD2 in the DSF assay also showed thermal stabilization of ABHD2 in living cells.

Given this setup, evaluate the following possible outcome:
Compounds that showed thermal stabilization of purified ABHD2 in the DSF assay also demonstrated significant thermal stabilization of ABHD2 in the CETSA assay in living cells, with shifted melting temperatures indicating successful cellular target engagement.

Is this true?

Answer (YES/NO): YES